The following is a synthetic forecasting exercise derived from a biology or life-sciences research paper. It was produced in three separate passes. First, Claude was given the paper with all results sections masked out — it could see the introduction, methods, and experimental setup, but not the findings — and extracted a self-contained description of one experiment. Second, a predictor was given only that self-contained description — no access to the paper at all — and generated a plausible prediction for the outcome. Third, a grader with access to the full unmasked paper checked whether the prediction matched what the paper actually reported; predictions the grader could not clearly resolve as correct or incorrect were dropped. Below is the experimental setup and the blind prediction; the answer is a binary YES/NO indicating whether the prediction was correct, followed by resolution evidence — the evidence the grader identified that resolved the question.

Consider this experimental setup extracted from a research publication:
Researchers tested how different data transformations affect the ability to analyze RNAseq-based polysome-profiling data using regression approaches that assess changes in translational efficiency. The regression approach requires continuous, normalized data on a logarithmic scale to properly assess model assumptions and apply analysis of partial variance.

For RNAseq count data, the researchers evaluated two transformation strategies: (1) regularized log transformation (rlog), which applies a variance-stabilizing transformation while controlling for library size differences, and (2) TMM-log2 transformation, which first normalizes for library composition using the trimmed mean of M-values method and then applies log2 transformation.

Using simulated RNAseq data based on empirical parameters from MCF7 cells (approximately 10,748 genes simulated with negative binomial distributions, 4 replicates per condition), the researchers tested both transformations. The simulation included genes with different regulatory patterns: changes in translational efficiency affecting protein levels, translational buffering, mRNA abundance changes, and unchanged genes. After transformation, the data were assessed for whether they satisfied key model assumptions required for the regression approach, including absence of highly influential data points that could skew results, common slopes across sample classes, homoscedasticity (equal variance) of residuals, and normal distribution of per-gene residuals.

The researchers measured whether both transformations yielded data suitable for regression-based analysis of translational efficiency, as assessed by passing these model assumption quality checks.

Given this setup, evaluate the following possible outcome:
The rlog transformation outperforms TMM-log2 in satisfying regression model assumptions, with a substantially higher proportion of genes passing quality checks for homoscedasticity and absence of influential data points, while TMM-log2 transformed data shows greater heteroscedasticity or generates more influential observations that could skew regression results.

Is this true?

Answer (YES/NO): NO